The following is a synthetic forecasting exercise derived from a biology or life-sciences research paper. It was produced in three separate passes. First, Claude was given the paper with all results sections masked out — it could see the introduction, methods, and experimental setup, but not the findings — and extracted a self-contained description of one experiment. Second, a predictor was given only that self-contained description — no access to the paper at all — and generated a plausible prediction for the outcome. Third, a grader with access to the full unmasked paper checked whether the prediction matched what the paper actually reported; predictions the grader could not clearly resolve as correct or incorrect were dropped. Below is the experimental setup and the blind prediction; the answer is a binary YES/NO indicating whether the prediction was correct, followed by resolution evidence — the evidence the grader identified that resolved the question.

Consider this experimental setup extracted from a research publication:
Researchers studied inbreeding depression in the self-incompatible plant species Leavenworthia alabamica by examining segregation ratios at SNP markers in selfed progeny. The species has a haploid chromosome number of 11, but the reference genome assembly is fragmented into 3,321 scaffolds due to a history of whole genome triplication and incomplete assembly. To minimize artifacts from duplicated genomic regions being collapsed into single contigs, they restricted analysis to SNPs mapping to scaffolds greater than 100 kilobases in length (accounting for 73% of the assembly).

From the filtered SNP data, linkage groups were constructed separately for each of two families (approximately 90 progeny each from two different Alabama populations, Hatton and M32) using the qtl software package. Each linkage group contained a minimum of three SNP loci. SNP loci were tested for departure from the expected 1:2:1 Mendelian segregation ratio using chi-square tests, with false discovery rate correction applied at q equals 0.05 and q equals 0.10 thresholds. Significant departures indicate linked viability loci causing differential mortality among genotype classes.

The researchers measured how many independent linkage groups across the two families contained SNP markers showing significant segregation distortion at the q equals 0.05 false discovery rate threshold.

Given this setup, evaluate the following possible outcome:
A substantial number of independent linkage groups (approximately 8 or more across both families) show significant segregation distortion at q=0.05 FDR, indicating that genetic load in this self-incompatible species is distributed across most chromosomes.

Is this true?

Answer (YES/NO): NO